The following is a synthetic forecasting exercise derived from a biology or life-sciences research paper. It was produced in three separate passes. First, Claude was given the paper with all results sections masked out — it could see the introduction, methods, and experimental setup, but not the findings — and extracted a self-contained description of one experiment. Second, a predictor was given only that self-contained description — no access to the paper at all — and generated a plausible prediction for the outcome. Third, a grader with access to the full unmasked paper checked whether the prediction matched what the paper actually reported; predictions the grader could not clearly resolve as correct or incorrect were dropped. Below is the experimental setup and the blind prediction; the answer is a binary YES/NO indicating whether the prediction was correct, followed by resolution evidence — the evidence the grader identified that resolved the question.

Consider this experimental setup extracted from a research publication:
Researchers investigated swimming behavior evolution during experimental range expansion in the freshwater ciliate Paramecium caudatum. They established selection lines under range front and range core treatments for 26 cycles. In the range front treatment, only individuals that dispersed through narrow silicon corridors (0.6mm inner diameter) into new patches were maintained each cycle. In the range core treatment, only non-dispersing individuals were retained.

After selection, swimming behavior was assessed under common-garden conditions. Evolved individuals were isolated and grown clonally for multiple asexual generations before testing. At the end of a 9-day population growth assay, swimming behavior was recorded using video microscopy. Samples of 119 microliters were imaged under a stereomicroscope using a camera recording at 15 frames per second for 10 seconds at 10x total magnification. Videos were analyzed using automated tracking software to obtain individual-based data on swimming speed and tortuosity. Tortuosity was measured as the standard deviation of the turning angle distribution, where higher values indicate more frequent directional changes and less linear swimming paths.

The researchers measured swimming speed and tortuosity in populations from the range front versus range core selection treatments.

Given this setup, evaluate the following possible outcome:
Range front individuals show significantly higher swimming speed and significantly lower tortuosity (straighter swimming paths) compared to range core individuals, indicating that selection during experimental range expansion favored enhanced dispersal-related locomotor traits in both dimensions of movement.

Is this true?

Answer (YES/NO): NO